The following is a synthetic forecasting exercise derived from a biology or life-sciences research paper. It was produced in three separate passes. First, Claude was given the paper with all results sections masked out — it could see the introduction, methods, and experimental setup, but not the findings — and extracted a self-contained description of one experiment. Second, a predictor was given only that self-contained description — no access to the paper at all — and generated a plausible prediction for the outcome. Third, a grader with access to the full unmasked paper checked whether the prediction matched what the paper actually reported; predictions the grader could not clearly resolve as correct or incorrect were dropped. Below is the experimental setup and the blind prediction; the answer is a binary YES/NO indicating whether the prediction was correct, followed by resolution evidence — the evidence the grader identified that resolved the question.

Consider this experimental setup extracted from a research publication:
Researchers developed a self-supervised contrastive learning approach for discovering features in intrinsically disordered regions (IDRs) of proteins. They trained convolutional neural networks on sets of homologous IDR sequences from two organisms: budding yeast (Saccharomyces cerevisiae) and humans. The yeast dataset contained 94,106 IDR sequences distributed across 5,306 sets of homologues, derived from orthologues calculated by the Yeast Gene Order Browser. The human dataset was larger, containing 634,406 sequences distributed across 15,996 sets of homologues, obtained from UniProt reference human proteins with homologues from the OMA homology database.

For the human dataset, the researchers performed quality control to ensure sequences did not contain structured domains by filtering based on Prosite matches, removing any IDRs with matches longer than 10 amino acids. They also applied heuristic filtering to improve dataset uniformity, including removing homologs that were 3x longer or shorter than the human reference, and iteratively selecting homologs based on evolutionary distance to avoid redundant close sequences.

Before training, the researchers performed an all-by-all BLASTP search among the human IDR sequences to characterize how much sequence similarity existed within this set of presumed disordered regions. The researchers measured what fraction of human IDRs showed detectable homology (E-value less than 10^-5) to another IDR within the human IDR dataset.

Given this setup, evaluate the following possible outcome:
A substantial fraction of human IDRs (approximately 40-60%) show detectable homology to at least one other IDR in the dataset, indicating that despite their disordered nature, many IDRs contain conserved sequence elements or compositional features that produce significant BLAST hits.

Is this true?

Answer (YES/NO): NO